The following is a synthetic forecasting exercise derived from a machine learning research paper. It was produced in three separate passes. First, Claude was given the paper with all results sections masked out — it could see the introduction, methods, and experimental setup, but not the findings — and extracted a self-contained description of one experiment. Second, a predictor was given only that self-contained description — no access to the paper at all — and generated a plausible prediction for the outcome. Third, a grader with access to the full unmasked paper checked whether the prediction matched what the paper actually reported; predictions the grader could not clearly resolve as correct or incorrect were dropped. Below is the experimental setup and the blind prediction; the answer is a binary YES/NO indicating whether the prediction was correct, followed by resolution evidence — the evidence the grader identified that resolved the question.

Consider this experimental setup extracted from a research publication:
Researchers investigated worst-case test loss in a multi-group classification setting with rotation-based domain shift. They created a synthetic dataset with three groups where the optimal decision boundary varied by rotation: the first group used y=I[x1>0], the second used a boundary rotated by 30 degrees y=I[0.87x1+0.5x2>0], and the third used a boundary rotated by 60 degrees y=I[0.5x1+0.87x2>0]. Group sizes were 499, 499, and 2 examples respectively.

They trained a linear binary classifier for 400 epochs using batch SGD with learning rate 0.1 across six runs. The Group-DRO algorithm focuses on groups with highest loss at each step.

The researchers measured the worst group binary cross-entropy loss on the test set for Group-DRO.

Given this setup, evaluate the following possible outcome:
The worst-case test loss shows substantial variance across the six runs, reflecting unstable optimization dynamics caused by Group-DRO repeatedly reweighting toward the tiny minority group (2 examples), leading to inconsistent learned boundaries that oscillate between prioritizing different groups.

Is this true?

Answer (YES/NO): NO